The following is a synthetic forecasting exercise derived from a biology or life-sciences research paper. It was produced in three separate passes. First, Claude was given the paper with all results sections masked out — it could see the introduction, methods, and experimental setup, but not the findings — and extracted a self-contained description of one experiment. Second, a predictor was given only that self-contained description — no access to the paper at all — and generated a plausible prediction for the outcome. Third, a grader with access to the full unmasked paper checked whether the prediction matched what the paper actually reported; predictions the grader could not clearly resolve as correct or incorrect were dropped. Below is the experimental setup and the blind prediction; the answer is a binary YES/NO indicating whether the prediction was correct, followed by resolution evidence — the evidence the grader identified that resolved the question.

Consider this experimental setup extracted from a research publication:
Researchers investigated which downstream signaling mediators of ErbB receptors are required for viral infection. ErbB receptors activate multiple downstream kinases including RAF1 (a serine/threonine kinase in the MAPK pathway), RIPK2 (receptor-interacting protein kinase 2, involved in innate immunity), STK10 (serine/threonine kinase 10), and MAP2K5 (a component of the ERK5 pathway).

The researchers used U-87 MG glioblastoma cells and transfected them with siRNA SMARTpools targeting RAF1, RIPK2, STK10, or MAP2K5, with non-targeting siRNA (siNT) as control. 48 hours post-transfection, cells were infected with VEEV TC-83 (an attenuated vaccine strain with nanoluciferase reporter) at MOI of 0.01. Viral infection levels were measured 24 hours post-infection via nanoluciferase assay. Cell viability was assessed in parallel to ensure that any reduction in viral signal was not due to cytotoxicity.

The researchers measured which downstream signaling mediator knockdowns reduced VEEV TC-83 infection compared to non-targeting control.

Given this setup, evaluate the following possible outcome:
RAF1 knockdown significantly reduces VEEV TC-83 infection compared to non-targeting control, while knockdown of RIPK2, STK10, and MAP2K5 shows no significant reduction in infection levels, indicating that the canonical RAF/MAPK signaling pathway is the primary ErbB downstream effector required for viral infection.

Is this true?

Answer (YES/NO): NO